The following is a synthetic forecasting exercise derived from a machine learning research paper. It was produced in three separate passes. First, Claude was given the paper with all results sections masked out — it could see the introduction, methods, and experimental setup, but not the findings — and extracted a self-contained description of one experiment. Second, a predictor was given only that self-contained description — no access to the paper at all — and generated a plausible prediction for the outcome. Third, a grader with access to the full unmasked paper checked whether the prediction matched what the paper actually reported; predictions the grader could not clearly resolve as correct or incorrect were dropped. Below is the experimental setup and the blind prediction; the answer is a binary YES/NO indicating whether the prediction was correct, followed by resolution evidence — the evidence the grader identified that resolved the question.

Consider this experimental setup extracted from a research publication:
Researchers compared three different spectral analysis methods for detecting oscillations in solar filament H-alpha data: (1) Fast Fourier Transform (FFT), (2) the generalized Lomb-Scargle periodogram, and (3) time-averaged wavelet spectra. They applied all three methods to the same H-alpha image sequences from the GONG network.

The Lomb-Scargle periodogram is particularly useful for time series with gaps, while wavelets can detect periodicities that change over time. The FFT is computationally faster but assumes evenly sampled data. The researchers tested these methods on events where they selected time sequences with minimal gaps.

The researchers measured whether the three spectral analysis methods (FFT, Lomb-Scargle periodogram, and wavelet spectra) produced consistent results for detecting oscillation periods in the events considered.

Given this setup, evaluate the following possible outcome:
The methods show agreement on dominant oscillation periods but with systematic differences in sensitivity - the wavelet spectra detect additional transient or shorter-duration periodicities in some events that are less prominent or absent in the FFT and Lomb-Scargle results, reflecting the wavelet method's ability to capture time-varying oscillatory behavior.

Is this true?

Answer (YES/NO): NO